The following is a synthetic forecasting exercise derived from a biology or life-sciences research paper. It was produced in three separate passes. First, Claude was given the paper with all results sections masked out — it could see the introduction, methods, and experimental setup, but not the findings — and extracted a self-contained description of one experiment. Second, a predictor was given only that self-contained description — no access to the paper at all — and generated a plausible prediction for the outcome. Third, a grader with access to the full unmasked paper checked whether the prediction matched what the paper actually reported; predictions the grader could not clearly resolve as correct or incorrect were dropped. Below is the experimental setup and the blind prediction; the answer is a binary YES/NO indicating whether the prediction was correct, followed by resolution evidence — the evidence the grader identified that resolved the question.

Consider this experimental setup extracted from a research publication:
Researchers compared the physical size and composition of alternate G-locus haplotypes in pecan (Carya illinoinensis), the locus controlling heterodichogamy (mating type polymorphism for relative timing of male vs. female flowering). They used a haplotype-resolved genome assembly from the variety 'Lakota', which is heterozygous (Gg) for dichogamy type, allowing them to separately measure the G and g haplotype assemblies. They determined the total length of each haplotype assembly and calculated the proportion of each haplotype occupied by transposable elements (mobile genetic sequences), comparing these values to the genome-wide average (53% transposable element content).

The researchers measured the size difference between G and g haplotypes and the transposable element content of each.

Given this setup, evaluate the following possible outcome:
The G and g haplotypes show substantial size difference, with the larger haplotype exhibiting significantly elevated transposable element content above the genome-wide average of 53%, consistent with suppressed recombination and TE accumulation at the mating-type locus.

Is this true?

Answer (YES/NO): YES